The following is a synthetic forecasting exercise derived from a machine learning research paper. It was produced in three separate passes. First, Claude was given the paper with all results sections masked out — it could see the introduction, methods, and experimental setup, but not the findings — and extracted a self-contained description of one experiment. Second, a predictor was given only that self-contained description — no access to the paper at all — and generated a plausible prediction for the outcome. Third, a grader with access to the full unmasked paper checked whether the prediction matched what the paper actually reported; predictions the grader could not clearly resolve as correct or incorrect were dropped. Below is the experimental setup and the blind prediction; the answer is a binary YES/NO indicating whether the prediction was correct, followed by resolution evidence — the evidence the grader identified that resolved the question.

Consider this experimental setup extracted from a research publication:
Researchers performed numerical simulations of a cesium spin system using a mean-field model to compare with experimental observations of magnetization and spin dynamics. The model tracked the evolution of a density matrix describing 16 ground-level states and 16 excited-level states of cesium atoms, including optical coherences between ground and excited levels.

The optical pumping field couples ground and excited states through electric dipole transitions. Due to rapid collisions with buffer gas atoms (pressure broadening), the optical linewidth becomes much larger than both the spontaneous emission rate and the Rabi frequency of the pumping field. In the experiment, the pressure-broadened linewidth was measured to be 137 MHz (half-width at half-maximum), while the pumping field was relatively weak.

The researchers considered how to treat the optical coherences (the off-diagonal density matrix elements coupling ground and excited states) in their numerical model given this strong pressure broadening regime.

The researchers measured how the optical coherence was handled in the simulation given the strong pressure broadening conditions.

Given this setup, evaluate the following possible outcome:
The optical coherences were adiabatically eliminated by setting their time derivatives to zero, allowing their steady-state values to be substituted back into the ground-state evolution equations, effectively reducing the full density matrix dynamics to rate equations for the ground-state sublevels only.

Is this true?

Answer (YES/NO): NO